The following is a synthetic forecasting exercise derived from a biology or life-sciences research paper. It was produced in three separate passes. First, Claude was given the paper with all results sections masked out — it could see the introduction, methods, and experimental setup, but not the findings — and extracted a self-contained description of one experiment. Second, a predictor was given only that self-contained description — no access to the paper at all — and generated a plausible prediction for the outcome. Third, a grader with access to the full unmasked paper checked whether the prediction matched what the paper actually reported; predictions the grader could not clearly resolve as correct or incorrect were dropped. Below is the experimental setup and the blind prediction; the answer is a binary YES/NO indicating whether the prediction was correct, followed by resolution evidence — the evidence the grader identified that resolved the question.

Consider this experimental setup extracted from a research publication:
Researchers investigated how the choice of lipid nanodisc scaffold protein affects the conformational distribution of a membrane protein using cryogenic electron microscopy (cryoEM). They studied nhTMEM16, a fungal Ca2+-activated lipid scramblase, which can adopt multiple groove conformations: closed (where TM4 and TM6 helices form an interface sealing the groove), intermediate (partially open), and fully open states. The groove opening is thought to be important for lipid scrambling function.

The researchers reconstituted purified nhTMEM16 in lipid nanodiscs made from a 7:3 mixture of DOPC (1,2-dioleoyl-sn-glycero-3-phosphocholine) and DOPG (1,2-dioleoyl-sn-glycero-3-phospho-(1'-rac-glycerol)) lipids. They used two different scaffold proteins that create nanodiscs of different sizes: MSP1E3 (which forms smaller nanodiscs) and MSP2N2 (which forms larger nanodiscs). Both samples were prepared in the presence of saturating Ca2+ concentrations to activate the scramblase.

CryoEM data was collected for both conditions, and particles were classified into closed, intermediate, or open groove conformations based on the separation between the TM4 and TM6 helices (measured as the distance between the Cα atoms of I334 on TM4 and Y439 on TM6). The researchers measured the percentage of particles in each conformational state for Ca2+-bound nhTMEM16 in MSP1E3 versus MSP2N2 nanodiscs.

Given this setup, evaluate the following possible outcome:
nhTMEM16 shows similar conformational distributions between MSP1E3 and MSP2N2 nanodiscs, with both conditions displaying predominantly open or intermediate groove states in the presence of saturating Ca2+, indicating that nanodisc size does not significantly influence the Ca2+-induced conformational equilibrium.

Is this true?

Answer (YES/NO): NO